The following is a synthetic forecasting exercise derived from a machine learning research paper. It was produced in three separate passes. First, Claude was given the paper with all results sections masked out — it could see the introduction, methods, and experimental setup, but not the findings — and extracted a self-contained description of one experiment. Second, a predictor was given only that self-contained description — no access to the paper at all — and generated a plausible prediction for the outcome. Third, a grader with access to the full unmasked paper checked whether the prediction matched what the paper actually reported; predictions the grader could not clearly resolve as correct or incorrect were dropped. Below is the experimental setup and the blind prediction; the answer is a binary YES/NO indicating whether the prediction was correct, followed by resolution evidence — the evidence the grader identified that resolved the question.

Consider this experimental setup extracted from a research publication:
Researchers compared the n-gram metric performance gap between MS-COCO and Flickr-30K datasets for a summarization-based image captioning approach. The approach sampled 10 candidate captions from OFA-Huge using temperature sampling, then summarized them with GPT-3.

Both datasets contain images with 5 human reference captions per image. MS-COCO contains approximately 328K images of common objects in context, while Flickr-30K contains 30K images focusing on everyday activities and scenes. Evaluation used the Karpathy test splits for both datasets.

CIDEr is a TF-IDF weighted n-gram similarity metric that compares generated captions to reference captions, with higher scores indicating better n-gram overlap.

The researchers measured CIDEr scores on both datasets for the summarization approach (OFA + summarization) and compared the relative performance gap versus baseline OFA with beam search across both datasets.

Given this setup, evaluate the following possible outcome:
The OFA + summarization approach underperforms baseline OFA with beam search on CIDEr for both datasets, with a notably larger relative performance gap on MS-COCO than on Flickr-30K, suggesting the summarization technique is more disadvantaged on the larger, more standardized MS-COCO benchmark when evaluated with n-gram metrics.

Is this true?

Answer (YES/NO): YES